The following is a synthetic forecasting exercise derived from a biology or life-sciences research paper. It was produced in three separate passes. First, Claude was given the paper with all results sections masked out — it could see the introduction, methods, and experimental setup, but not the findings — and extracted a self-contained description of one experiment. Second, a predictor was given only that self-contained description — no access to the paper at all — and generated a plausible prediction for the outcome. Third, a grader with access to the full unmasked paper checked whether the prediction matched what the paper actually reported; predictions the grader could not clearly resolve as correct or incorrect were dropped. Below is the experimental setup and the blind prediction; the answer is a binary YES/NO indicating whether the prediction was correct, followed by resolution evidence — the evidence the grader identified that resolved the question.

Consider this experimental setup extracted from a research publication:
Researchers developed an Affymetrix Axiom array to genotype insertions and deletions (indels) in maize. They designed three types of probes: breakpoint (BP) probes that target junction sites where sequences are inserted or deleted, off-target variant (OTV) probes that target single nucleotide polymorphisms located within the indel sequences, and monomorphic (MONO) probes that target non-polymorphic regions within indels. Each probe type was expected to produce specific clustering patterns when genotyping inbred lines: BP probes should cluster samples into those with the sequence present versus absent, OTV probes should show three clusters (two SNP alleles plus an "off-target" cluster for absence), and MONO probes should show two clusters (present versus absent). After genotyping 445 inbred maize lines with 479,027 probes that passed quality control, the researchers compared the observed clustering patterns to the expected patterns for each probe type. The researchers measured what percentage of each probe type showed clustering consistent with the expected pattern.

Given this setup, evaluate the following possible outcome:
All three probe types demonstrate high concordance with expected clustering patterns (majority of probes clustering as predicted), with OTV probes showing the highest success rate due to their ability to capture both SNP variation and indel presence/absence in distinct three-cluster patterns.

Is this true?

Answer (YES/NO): NO